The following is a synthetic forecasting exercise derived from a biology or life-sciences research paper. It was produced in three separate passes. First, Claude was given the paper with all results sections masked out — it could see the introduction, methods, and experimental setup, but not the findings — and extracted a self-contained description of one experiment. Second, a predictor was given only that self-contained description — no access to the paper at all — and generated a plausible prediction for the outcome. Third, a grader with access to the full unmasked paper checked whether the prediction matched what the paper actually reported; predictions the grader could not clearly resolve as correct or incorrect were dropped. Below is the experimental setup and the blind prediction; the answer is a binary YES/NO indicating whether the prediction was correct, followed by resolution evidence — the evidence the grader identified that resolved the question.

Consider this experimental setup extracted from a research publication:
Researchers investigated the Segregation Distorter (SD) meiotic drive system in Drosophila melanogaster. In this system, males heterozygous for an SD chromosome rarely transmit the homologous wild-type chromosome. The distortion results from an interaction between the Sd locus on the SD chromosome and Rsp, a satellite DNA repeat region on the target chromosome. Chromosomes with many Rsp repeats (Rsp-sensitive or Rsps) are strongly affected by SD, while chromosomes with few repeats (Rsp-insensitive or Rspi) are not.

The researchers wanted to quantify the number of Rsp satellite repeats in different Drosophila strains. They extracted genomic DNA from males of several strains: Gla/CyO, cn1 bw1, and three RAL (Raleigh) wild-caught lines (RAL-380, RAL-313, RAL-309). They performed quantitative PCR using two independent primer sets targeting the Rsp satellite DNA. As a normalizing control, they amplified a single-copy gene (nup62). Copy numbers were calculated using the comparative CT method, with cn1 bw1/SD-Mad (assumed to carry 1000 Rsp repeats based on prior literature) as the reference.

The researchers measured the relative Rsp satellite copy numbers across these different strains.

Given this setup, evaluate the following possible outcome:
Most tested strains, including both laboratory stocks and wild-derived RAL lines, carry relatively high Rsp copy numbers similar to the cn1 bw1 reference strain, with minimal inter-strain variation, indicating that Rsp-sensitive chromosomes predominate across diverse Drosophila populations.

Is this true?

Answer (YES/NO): NO